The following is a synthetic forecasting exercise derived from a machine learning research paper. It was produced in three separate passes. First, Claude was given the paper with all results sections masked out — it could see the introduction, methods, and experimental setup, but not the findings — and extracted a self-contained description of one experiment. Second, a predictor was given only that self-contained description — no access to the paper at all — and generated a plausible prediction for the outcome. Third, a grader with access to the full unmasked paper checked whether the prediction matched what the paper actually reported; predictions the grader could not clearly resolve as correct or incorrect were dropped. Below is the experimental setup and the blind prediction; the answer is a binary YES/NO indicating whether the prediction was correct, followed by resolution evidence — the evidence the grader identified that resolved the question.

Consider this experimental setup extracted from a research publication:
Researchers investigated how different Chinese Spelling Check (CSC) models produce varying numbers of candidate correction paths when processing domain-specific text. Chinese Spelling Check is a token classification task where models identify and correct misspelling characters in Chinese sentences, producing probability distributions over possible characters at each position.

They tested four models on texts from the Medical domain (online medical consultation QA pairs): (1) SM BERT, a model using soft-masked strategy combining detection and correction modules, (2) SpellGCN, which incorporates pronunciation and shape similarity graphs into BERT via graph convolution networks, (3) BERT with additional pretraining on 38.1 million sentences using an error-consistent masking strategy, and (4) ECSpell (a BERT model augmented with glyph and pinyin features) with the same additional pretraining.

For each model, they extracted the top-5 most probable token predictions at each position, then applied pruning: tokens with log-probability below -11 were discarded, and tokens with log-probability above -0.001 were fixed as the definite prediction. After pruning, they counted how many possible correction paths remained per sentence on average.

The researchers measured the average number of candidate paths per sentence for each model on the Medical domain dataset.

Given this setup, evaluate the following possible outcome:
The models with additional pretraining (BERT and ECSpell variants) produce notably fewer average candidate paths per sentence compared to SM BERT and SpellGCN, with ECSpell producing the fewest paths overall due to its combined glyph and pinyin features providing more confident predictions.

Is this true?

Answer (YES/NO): YES